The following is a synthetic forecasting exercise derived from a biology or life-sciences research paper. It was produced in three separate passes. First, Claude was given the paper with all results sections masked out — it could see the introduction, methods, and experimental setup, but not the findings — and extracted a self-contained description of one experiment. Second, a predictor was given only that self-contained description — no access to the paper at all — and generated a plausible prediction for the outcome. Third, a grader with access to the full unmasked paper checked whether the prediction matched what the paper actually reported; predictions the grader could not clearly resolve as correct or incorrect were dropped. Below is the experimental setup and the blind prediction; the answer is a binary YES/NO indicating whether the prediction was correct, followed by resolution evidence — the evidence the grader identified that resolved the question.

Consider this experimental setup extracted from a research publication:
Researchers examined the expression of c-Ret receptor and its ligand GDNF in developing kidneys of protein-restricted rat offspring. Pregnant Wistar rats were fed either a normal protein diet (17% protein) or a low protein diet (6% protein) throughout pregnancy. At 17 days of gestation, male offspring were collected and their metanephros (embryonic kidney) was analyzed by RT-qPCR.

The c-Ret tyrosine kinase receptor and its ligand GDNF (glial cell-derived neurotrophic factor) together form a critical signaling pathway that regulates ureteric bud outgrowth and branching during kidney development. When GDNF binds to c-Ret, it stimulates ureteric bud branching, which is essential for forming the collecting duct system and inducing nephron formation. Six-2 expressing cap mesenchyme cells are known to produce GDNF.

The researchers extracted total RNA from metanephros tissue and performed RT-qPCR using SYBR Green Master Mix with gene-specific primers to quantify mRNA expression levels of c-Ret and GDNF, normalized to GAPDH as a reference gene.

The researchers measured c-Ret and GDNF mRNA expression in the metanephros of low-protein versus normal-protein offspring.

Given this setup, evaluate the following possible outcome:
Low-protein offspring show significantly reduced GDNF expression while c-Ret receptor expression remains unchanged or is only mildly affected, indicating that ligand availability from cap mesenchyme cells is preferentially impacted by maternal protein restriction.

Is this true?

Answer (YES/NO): NO